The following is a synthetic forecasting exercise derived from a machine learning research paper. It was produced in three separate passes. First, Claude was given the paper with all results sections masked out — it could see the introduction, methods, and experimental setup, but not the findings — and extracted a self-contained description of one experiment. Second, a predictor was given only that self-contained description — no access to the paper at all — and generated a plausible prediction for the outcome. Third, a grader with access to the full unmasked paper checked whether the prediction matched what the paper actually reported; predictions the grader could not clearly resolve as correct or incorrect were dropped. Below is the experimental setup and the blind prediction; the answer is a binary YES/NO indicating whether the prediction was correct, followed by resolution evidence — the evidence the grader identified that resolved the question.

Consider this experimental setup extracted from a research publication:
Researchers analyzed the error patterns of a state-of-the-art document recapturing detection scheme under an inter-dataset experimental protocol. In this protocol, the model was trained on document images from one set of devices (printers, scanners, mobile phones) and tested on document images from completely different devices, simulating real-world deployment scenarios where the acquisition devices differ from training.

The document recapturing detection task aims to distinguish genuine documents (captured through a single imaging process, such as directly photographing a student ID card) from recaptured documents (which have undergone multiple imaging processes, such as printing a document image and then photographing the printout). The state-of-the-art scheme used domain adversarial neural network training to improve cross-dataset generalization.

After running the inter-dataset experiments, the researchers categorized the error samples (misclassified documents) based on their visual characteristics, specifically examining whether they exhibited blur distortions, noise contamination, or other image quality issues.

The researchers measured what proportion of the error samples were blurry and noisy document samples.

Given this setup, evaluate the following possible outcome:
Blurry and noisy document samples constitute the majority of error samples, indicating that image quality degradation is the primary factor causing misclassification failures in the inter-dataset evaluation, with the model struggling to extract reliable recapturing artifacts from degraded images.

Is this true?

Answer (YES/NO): YES